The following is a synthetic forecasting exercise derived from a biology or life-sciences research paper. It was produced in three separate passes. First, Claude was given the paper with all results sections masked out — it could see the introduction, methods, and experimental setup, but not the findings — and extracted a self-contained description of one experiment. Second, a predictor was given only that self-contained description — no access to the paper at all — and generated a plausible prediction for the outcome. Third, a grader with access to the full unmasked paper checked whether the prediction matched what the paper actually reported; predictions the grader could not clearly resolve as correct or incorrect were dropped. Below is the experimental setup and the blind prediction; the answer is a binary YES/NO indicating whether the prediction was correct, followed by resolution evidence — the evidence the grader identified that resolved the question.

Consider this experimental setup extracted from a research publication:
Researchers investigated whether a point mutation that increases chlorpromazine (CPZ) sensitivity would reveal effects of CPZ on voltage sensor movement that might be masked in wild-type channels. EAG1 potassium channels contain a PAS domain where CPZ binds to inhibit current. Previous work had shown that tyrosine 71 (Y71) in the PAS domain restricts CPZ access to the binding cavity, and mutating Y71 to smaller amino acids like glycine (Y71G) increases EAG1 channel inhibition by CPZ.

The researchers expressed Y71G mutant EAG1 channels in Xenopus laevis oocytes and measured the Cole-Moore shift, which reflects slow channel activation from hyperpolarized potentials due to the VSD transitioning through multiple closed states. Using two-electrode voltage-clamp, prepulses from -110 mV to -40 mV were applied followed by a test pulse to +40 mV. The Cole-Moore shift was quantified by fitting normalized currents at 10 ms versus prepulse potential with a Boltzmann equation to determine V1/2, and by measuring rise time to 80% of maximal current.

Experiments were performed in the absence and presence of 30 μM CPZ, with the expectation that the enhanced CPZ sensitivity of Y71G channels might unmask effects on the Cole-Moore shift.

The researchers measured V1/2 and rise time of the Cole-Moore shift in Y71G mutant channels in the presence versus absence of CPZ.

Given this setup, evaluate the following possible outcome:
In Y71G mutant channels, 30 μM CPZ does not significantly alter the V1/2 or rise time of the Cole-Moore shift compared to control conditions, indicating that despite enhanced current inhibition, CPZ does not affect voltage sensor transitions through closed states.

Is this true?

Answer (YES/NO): YES